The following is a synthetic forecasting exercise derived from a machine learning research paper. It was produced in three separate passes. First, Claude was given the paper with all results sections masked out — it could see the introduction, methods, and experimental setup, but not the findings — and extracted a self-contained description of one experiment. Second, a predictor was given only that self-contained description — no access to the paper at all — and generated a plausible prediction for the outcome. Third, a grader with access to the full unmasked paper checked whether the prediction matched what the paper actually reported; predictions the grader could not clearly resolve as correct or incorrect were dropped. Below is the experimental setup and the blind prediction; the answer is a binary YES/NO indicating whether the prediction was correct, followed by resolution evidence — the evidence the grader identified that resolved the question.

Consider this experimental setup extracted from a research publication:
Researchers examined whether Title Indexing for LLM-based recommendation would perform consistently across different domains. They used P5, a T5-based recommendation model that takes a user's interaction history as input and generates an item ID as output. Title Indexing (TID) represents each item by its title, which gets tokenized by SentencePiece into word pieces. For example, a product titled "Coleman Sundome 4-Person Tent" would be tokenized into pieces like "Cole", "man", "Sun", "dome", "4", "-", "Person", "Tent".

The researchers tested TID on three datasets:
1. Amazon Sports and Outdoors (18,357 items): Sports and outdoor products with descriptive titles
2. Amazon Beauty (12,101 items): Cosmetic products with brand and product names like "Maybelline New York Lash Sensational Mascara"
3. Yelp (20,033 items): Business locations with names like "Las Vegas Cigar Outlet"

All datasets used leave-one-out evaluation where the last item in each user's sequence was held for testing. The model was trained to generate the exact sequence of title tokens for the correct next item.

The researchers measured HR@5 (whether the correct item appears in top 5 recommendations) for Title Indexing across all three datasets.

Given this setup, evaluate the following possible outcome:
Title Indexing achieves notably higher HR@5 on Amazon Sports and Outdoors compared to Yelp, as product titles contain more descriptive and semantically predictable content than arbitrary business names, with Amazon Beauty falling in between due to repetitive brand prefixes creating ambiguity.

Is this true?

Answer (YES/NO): NO